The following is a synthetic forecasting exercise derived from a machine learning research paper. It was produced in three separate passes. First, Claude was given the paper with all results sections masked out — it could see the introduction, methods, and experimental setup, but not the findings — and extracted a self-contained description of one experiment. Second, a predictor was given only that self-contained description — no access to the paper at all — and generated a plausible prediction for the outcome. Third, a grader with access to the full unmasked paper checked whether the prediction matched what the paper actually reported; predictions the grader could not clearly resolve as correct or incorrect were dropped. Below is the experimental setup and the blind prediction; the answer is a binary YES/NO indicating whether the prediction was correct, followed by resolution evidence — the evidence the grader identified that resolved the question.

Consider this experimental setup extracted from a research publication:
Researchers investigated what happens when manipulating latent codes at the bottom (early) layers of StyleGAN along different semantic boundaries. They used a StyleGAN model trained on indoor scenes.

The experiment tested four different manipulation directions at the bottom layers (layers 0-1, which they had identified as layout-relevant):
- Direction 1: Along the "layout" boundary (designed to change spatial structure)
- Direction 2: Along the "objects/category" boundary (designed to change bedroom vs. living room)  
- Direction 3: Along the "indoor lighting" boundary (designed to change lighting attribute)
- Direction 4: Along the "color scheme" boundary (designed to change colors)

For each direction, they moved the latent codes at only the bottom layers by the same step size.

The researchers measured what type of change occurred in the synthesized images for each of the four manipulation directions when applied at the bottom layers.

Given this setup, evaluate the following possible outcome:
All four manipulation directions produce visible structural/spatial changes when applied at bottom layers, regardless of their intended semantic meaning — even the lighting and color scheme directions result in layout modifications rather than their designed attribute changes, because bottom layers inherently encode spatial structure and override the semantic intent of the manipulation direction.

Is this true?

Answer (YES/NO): YES